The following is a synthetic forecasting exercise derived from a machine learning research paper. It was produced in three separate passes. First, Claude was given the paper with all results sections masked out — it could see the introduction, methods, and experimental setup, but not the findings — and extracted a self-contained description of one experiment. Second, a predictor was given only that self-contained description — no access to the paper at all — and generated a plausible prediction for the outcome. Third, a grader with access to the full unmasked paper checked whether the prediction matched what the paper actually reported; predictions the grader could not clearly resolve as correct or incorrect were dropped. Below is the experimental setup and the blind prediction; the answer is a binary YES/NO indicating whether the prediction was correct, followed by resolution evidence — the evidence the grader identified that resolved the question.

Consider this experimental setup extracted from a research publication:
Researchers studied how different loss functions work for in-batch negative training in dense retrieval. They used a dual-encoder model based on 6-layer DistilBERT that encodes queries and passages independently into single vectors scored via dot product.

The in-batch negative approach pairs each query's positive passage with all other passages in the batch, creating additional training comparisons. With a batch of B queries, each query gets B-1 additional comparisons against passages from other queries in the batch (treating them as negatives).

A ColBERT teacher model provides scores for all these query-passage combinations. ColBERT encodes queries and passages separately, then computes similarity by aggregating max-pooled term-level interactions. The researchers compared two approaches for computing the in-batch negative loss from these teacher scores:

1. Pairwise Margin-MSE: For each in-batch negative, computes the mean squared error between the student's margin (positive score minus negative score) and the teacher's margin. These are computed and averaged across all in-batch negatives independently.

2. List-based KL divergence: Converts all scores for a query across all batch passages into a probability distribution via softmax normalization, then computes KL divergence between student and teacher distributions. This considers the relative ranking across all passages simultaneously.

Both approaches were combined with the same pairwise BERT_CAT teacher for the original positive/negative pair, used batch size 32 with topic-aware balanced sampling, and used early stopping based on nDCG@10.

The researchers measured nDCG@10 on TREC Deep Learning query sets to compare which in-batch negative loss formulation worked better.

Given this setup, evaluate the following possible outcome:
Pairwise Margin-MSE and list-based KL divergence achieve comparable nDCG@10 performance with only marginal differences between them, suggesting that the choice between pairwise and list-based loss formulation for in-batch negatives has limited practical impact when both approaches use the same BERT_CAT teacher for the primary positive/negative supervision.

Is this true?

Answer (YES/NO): NO